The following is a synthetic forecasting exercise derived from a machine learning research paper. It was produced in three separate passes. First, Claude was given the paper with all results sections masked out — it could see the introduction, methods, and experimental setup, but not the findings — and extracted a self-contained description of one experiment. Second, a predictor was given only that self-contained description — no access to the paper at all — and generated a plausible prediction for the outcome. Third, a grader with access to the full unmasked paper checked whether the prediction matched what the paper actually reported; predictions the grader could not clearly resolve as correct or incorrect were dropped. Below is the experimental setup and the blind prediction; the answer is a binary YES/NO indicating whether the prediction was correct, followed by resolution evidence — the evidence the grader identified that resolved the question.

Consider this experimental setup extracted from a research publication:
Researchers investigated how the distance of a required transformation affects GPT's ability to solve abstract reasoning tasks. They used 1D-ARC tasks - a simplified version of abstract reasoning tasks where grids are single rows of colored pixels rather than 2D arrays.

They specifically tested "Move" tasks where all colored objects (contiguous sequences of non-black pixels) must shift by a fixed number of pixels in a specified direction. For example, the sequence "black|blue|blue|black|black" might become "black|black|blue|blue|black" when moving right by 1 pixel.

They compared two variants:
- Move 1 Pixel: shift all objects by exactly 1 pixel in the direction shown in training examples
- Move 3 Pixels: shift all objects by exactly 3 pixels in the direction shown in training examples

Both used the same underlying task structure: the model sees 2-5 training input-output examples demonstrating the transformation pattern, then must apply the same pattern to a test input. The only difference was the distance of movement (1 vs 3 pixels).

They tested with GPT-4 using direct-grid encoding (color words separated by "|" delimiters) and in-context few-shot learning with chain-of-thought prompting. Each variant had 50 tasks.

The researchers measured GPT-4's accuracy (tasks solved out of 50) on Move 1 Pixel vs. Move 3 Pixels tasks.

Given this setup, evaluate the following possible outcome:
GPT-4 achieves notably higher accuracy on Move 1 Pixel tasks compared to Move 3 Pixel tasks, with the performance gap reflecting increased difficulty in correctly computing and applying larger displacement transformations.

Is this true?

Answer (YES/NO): YES